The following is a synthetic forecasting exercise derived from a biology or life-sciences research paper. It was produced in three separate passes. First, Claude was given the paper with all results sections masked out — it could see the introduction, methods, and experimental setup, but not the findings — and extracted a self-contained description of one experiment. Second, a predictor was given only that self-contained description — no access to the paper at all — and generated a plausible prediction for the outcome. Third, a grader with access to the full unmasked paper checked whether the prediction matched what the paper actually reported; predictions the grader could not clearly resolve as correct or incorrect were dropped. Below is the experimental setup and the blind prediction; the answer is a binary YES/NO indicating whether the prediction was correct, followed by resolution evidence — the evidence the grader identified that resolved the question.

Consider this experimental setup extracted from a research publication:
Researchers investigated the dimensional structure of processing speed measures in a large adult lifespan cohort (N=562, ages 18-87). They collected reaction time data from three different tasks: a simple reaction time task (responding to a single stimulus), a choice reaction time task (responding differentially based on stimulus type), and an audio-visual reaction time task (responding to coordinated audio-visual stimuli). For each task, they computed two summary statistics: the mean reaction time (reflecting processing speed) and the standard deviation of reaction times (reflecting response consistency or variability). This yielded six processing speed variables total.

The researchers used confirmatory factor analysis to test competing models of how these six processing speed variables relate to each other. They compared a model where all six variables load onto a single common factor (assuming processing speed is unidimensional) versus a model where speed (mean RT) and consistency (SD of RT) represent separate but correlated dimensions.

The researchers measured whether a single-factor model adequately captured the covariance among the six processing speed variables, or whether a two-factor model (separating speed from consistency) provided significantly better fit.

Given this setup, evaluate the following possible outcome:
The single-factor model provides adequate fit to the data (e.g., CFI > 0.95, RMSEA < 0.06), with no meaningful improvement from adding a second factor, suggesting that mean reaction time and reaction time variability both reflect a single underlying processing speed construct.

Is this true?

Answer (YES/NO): NO